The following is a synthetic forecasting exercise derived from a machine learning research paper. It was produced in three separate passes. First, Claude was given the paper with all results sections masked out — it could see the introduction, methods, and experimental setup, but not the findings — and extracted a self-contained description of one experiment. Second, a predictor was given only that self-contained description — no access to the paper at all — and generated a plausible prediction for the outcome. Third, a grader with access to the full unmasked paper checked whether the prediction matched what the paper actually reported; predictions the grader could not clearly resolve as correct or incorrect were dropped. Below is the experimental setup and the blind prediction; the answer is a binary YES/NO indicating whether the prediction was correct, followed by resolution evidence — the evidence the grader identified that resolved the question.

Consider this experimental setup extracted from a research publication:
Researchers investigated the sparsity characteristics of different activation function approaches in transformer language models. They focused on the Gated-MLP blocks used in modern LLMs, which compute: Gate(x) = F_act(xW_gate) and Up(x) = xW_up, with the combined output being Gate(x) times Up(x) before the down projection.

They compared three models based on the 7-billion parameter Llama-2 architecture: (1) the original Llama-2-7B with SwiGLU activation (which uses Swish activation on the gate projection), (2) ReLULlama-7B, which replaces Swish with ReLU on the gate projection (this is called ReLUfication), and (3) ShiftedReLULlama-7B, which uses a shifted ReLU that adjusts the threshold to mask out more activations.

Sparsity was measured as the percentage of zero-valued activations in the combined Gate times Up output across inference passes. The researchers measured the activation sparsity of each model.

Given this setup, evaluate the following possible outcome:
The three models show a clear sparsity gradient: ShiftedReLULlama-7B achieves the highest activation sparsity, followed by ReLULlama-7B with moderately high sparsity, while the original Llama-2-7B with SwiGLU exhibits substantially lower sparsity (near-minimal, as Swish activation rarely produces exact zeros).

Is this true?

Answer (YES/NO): NO